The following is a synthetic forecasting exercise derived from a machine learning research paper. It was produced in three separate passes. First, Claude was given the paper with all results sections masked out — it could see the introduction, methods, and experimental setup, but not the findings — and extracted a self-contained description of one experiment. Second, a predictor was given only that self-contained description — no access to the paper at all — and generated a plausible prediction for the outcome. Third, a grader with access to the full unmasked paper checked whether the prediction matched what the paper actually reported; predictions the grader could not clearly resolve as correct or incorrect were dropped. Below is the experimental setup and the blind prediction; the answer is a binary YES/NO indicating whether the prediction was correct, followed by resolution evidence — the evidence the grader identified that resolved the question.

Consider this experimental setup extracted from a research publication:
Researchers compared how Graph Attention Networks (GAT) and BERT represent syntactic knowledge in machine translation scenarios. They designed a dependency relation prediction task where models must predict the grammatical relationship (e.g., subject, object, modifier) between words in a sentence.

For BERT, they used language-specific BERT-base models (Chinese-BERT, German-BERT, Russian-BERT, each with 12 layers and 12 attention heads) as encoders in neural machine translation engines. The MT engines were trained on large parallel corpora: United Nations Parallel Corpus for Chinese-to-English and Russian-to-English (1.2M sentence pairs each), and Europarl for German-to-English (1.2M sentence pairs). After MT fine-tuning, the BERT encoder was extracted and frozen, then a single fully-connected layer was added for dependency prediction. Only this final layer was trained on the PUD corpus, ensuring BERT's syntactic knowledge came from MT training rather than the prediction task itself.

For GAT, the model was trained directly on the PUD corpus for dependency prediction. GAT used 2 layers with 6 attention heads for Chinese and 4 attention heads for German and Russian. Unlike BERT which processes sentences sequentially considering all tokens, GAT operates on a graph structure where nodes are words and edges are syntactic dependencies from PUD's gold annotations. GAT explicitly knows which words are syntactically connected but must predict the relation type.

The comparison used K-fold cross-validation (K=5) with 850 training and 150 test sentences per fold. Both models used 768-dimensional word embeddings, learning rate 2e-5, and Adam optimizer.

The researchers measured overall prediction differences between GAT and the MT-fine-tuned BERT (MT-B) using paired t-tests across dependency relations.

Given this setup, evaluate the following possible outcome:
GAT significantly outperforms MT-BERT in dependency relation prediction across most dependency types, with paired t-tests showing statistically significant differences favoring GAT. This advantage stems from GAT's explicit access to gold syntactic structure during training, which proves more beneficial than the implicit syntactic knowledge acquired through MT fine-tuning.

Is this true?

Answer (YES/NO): YES